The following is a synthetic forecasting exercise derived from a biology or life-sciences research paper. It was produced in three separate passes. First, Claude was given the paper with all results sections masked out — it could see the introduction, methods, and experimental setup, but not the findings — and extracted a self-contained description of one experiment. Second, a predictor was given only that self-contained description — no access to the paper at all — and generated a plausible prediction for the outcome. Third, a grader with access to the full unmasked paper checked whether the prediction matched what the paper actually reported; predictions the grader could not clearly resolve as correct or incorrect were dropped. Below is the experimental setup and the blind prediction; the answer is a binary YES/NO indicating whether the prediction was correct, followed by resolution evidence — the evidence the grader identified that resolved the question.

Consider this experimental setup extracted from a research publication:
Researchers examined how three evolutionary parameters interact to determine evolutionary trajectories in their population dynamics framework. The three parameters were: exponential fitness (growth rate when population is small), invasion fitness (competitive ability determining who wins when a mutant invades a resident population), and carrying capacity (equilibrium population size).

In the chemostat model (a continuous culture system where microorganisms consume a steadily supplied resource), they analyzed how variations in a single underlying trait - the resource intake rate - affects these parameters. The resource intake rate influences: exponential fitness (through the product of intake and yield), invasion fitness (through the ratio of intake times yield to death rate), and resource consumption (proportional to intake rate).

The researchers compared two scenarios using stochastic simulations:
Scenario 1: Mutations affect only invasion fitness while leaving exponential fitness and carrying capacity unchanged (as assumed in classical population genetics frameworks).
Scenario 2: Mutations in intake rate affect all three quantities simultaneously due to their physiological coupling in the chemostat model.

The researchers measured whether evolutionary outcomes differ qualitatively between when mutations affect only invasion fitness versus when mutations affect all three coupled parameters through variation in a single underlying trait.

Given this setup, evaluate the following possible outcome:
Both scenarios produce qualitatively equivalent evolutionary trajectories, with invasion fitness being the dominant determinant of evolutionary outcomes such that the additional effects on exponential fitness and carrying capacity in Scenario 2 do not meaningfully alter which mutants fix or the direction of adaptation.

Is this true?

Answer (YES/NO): NO